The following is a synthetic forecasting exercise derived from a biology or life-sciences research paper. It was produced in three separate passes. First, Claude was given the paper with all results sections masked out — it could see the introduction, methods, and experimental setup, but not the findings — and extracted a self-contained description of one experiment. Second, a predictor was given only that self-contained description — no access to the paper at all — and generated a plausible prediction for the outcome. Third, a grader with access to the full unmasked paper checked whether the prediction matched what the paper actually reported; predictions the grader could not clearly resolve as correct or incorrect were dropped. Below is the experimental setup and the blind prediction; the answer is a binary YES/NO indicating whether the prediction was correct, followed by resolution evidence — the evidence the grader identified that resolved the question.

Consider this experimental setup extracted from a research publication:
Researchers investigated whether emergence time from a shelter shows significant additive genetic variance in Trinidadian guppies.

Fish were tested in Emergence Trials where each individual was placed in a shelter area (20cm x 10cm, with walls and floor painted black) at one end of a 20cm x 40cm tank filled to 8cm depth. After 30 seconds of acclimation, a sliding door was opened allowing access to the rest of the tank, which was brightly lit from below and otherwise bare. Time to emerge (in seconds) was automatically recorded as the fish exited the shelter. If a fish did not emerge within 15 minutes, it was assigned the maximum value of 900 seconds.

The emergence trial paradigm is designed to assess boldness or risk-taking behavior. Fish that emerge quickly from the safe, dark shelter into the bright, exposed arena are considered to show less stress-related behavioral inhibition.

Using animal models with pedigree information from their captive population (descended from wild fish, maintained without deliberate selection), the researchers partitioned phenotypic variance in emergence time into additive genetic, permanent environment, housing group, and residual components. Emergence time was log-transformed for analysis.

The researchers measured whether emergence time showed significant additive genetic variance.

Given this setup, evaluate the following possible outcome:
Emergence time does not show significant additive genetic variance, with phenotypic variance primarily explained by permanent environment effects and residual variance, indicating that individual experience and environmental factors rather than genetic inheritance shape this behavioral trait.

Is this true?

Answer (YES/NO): NO